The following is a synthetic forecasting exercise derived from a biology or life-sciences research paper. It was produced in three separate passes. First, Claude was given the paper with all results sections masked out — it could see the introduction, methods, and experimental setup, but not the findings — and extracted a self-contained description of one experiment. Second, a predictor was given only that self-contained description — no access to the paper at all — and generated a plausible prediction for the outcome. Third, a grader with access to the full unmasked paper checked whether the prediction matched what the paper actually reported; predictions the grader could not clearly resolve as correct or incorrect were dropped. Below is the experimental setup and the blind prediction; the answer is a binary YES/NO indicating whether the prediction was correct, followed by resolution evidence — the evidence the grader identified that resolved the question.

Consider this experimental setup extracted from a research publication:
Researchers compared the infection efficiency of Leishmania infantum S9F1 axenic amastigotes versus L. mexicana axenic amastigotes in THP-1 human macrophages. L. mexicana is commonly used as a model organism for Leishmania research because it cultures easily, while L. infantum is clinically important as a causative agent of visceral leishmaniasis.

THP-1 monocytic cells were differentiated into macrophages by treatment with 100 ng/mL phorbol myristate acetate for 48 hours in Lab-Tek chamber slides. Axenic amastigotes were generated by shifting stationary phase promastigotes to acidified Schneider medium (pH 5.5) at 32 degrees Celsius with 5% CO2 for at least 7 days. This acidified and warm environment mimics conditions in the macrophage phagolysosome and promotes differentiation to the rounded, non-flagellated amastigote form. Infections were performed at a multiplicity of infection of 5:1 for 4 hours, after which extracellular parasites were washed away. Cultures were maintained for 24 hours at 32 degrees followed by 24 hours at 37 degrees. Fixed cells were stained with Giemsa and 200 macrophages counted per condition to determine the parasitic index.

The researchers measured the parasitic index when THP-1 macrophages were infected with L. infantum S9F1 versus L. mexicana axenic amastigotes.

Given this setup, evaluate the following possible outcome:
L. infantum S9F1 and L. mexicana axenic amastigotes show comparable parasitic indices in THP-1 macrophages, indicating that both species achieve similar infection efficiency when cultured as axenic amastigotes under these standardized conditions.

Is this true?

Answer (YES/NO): NO